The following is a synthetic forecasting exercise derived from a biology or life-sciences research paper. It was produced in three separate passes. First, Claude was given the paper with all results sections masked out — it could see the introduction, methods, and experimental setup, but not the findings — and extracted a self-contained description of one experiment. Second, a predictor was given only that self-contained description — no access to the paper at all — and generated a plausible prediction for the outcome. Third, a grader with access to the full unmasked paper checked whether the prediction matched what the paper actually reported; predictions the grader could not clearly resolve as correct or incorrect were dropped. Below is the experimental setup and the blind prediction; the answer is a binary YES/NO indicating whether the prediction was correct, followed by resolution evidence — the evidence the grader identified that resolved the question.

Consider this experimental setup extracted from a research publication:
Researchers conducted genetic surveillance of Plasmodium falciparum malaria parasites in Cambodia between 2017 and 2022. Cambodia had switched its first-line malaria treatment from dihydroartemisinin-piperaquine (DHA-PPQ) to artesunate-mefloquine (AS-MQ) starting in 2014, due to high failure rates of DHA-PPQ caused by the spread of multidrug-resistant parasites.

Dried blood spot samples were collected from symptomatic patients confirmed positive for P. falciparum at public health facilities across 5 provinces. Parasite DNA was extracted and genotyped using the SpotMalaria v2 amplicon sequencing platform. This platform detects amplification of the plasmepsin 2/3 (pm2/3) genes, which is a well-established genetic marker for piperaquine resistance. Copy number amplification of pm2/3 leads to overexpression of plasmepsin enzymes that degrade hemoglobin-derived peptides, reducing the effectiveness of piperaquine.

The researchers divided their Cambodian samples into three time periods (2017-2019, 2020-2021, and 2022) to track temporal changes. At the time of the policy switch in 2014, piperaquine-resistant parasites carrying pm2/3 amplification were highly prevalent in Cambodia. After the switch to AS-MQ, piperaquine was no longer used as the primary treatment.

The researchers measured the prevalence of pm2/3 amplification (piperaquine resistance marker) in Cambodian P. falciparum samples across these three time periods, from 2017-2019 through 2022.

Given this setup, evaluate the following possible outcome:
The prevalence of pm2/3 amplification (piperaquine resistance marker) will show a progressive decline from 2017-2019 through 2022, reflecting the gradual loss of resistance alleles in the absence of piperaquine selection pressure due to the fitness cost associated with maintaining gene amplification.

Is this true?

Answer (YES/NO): YES